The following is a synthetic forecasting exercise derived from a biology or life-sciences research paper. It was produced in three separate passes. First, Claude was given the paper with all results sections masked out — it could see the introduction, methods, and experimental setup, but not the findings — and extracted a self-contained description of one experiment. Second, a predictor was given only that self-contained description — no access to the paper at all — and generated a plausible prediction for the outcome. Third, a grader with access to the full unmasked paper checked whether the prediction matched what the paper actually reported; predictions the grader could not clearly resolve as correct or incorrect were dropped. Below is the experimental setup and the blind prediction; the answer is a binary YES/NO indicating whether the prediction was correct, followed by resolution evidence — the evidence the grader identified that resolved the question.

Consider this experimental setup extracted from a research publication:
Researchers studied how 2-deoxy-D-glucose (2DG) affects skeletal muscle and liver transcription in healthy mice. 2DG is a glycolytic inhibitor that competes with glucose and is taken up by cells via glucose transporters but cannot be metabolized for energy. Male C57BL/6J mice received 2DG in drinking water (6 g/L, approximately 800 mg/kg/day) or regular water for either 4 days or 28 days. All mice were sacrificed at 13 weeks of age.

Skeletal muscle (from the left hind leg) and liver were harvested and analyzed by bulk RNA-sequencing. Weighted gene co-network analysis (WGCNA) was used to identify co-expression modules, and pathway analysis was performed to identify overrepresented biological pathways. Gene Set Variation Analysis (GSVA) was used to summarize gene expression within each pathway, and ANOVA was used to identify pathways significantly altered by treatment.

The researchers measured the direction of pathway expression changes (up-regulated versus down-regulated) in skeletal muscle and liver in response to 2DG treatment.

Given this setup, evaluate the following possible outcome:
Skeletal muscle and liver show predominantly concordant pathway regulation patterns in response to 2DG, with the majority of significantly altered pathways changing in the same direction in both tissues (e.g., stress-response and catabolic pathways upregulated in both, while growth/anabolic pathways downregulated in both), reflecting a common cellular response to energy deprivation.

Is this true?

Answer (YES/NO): NO